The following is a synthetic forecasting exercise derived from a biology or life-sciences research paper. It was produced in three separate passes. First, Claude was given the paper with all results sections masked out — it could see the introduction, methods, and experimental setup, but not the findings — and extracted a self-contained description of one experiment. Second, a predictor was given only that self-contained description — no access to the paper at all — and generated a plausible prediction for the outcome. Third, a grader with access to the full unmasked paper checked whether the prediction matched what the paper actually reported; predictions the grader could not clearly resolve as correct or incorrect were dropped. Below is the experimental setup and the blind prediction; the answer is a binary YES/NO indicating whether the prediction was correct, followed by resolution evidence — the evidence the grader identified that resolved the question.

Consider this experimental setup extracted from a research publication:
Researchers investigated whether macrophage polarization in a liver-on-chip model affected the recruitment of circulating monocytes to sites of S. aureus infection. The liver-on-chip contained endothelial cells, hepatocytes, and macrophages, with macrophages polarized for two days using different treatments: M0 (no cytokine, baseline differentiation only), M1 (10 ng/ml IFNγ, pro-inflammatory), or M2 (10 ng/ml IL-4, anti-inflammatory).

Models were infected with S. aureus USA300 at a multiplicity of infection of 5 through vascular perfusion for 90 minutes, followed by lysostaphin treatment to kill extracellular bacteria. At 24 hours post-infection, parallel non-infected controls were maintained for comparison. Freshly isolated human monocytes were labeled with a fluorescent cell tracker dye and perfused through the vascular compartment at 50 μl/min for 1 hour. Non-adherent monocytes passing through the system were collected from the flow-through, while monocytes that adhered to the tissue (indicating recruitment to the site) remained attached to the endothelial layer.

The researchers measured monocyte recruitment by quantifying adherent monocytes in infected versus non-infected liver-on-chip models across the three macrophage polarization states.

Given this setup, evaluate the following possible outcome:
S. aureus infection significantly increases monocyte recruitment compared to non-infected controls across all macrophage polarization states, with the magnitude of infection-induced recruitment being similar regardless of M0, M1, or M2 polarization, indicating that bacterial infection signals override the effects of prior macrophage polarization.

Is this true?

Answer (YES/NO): NO